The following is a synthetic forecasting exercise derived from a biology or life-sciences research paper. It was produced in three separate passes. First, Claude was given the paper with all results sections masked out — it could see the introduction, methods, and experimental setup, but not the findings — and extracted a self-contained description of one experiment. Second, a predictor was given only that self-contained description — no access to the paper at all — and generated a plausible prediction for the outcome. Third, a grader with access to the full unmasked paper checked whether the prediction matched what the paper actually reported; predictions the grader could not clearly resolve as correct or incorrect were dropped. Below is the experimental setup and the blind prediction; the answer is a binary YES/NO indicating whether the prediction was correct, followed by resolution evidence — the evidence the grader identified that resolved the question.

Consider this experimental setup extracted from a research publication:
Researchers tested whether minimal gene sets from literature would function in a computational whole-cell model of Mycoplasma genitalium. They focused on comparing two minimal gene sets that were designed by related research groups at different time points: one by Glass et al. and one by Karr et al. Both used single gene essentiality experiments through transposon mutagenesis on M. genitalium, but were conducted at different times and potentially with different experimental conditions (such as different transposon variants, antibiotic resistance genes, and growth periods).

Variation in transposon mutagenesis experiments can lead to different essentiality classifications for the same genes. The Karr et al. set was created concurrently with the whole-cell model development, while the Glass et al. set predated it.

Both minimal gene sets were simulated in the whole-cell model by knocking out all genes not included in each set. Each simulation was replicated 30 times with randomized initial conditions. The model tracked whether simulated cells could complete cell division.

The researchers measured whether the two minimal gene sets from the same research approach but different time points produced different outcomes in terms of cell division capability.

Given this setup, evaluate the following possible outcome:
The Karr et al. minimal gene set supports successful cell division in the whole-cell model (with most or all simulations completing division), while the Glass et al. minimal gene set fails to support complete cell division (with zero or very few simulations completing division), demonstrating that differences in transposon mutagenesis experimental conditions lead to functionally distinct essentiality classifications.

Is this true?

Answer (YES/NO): NO